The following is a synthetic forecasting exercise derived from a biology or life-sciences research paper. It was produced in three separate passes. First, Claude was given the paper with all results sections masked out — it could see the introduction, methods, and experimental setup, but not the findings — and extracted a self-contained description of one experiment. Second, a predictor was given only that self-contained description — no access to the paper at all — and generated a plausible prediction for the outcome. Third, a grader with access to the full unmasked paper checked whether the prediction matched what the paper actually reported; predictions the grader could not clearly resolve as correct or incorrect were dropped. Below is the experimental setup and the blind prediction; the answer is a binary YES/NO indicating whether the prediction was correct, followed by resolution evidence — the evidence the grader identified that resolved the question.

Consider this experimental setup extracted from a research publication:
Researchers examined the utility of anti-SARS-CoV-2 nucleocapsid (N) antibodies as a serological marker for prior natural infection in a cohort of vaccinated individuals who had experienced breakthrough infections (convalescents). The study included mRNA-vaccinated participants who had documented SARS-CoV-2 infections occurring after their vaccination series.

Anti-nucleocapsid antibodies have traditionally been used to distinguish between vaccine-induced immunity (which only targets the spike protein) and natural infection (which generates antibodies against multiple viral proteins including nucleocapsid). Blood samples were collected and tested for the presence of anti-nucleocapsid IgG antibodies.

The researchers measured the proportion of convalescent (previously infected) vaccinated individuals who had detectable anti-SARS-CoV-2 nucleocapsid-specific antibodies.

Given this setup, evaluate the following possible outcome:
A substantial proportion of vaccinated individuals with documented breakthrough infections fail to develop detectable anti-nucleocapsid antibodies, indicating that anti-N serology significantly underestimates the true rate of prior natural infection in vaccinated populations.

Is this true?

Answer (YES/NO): YES